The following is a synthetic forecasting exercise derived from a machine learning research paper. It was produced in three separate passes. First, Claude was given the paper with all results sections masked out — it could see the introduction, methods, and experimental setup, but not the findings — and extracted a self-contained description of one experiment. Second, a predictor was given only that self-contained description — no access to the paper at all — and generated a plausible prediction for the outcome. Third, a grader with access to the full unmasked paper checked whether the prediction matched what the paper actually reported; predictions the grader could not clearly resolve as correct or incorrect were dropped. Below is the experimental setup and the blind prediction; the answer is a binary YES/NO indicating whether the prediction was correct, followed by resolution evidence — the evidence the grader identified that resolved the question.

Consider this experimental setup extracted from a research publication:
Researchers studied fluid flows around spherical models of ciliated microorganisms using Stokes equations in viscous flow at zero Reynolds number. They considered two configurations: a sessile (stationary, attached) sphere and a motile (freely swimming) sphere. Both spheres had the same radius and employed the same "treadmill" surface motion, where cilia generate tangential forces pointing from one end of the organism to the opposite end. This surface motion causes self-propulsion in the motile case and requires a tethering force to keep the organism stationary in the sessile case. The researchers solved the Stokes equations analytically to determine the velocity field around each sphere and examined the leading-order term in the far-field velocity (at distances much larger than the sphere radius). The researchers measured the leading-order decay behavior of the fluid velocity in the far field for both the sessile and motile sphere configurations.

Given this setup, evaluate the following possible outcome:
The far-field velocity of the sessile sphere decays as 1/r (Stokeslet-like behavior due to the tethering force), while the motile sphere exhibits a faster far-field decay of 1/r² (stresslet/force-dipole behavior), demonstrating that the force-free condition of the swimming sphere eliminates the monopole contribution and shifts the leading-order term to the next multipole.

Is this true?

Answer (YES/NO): NO